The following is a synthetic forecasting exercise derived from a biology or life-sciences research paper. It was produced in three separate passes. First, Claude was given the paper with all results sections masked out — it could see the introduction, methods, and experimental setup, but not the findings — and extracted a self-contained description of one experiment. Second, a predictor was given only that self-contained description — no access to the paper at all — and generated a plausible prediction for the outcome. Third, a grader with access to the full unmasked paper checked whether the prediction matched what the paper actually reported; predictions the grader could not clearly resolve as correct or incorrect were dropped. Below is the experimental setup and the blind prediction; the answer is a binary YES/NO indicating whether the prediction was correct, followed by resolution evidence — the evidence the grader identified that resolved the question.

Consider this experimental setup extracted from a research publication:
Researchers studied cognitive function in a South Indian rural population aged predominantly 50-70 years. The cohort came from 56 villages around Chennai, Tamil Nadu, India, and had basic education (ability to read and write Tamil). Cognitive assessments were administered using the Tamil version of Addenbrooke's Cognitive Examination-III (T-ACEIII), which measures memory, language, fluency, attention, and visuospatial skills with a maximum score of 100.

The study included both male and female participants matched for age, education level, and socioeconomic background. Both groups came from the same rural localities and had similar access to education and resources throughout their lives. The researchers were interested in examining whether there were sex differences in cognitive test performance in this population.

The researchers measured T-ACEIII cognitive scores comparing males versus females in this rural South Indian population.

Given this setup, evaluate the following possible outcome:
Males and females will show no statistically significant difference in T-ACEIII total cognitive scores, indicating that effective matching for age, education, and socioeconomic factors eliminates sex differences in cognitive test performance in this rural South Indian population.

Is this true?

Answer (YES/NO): NO